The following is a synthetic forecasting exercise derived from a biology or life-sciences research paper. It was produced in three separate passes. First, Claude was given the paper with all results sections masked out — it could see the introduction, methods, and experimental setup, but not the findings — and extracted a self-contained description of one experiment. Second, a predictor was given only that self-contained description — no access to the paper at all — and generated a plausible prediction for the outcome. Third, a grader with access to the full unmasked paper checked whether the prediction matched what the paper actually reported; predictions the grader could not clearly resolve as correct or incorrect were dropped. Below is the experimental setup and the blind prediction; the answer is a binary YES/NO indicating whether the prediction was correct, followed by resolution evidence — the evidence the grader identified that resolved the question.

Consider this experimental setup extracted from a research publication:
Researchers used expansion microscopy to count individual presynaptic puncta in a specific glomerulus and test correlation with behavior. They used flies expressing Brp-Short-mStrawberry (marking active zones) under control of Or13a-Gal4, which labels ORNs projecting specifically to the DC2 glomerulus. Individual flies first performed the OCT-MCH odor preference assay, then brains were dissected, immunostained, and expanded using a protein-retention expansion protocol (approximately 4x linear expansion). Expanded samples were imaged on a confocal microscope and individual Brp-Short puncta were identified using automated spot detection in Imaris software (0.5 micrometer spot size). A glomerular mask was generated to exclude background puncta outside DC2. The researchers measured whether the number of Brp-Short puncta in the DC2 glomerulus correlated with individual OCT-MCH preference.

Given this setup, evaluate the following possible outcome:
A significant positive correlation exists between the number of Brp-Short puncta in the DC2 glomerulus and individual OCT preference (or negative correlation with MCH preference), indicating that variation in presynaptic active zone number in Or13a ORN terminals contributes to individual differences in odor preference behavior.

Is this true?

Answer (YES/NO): NO